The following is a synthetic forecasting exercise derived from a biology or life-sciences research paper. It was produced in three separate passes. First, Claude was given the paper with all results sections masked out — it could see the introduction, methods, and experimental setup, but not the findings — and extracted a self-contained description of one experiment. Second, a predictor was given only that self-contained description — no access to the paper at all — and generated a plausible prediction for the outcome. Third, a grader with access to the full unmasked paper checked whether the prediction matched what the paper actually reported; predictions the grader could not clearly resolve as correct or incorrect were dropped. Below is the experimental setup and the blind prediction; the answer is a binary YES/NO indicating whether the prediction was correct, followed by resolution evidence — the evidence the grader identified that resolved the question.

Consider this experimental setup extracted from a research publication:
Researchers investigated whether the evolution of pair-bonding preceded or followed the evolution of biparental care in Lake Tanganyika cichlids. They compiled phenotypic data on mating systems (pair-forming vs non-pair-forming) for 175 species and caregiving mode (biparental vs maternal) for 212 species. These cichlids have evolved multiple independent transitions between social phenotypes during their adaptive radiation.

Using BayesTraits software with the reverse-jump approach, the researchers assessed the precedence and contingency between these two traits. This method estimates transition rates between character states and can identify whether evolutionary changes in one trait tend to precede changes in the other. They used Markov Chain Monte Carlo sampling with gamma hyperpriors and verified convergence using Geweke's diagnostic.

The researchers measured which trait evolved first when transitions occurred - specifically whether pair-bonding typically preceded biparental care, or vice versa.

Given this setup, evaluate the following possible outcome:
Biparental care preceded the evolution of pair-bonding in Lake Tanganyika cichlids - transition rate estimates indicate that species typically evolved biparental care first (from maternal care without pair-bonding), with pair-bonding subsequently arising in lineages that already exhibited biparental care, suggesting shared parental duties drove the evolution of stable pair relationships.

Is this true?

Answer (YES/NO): NO